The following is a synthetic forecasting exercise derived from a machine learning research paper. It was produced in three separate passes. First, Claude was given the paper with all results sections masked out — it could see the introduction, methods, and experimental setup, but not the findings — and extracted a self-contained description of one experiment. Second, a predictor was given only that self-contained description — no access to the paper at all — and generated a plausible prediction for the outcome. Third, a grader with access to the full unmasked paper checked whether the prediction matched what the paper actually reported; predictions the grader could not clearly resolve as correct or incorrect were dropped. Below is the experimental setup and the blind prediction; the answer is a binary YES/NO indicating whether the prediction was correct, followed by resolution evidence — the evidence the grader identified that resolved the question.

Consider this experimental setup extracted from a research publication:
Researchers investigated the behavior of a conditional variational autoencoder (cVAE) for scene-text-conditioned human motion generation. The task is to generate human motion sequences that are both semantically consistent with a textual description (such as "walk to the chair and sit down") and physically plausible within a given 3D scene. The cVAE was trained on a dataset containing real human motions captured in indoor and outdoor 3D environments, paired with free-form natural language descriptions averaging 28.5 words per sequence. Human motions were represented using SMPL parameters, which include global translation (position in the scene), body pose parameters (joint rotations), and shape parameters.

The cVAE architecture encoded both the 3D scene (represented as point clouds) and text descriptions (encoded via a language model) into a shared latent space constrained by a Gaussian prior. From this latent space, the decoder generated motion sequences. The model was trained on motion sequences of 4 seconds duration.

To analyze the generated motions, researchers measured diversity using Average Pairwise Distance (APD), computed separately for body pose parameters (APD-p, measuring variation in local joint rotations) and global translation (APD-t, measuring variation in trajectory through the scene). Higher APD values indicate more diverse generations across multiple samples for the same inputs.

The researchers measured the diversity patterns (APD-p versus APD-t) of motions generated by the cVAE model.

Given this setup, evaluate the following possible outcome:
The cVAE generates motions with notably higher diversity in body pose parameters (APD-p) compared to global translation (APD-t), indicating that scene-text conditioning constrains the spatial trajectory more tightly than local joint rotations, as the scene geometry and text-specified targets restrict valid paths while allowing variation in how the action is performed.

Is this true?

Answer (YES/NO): NO